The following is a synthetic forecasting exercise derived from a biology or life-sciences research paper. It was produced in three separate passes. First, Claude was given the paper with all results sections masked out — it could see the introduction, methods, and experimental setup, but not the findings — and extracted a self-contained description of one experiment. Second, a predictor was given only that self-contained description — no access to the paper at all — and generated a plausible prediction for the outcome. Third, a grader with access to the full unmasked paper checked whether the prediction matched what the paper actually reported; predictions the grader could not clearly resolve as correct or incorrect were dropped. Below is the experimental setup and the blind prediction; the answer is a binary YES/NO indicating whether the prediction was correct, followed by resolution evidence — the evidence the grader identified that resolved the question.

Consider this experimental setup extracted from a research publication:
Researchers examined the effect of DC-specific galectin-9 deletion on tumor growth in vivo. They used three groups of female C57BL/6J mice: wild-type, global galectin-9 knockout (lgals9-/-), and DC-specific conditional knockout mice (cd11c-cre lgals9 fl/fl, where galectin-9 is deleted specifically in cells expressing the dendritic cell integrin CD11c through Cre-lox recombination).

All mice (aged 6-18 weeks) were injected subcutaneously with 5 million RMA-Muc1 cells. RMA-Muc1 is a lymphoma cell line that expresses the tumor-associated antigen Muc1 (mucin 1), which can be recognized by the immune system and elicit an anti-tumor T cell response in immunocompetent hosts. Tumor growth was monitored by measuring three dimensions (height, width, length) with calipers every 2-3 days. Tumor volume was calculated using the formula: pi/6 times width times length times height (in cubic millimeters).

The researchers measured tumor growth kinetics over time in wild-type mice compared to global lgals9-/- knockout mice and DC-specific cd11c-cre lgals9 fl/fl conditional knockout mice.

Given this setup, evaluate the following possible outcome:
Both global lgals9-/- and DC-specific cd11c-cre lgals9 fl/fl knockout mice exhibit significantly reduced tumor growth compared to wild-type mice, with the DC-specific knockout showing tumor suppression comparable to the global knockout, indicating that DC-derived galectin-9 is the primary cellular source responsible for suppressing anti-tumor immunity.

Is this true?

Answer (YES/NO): NO